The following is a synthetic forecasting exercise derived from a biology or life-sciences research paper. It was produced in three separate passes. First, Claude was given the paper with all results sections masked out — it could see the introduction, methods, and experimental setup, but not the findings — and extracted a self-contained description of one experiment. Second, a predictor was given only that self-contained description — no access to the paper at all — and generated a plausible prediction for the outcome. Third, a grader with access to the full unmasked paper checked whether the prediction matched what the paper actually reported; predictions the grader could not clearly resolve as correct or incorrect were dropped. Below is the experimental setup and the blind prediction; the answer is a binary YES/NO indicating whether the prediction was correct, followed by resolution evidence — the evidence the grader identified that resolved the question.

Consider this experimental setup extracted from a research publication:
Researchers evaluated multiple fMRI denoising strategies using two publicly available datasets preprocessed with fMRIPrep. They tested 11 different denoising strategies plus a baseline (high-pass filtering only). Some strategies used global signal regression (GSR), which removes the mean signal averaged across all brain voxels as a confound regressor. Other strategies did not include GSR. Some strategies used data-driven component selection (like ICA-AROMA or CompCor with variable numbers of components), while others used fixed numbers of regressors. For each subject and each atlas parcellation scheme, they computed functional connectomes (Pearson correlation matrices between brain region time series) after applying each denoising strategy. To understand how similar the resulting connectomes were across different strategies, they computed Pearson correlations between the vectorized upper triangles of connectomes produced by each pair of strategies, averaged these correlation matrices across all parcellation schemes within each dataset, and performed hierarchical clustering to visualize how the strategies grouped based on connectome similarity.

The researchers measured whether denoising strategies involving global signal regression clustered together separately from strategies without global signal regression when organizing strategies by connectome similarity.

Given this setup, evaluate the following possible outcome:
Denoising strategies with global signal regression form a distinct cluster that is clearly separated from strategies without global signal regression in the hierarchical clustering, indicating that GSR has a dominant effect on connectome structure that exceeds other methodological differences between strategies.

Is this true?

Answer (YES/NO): YES